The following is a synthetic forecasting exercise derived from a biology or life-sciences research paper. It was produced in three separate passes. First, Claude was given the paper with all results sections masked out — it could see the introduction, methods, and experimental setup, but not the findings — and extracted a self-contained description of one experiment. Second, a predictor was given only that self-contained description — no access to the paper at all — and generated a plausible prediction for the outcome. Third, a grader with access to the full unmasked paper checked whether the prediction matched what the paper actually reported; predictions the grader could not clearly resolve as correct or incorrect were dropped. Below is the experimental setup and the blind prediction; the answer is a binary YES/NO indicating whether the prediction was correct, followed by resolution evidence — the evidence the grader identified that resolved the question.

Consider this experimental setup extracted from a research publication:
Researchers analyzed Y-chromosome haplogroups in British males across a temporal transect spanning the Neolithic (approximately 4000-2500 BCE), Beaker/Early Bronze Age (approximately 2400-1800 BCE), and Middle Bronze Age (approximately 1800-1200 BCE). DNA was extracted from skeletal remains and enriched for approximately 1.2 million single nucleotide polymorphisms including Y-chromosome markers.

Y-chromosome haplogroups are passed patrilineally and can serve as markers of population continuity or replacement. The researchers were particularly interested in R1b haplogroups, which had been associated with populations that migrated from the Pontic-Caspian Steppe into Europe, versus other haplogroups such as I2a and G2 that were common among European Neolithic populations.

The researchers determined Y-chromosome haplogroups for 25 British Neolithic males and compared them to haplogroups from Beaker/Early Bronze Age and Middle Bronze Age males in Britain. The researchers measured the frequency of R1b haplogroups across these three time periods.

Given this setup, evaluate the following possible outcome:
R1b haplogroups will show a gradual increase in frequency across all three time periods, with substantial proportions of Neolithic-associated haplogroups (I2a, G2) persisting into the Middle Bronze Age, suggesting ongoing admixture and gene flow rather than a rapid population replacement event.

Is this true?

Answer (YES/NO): NO